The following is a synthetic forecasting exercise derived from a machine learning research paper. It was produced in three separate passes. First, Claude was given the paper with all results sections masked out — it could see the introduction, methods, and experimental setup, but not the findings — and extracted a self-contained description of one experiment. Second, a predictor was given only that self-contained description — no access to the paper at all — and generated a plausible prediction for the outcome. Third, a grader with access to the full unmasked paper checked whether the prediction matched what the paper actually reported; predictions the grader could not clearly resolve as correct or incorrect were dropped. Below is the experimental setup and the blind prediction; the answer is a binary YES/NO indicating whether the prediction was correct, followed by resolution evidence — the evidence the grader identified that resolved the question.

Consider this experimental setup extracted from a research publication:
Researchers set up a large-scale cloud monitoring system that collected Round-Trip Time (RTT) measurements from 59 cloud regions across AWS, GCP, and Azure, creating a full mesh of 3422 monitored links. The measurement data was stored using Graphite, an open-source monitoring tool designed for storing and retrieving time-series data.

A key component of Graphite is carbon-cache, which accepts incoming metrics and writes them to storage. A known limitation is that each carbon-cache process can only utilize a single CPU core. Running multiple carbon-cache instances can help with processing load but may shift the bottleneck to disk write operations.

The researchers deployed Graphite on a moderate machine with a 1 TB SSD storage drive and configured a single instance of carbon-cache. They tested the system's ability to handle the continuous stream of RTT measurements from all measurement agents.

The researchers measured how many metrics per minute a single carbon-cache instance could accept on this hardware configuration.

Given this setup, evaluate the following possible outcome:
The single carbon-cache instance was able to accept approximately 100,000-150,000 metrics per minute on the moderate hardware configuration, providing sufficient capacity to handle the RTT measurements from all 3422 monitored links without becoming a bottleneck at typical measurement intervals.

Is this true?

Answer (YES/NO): NO